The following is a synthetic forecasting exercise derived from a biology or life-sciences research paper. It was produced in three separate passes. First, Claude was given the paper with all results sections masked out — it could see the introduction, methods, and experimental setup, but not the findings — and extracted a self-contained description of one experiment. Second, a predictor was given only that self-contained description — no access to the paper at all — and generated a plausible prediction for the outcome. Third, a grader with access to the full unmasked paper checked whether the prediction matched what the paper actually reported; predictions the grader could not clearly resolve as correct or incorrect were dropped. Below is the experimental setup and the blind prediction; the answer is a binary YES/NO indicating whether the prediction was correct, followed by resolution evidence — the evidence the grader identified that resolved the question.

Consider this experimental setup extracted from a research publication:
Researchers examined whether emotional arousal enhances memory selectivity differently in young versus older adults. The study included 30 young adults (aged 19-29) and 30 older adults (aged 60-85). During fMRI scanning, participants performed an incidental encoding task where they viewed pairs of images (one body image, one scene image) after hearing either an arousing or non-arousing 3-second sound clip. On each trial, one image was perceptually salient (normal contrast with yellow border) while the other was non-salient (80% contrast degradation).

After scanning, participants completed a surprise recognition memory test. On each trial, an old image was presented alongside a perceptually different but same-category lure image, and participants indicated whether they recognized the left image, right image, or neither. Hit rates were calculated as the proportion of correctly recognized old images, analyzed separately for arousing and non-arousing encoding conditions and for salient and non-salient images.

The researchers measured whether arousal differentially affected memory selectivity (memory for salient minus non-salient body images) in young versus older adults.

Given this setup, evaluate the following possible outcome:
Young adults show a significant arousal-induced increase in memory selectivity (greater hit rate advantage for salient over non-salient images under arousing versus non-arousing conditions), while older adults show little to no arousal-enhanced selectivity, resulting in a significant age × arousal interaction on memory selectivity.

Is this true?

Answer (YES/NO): YES